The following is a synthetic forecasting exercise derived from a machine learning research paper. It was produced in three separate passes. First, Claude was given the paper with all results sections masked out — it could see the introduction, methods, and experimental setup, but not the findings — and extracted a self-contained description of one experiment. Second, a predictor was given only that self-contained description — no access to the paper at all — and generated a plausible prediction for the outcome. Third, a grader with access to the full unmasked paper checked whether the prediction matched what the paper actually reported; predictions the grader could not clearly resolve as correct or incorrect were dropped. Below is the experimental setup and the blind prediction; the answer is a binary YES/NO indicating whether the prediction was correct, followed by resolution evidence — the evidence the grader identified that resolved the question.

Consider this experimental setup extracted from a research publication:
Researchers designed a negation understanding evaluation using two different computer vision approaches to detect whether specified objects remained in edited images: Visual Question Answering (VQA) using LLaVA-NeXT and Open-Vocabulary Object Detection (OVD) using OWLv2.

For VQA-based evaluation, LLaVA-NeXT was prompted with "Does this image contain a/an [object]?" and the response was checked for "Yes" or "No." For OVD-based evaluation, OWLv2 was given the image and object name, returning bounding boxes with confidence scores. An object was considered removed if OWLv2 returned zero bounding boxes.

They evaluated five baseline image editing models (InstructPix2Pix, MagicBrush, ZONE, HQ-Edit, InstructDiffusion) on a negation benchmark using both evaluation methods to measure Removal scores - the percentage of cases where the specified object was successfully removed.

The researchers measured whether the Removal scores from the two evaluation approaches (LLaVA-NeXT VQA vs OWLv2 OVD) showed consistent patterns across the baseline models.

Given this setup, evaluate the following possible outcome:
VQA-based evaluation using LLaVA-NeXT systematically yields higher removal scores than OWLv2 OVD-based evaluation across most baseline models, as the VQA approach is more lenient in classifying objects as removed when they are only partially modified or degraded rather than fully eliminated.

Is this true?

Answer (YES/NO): NO